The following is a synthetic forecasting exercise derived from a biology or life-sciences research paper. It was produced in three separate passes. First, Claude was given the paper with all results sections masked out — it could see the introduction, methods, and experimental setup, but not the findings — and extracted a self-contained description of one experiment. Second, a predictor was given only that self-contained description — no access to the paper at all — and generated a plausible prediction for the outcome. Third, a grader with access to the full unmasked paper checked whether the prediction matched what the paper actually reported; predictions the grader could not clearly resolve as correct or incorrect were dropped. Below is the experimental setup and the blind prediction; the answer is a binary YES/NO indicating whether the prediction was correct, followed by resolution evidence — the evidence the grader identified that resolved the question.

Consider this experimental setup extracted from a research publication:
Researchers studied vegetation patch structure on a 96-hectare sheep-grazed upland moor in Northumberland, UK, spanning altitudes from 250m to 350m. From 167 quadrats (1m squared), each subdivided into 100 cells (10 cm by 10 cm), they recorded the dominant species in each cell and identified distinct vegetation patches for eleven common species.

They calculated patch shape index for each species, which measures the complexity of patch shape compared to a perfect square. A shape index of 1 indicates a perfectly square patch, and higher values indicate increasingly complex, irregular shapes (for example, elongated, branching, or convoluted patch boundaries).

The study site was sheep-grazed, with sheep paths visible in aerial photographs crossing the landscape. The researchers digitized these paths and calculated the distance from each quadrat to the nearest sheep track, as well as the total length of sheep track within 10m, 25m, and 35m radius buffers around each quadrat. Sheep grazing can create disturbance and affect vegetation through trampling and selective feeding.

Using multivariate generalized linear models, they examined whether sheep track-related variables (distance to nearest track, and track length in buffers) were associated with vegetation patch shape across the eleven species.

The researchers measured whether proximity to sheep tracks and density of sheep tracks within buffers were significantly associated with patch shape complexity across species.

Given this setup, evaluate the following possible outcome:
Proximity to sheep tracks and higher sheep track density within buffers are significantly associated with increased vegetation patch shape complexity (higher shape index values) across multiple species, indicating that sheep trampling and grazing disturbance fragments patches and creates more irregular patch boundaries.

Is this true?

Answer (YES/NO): NO